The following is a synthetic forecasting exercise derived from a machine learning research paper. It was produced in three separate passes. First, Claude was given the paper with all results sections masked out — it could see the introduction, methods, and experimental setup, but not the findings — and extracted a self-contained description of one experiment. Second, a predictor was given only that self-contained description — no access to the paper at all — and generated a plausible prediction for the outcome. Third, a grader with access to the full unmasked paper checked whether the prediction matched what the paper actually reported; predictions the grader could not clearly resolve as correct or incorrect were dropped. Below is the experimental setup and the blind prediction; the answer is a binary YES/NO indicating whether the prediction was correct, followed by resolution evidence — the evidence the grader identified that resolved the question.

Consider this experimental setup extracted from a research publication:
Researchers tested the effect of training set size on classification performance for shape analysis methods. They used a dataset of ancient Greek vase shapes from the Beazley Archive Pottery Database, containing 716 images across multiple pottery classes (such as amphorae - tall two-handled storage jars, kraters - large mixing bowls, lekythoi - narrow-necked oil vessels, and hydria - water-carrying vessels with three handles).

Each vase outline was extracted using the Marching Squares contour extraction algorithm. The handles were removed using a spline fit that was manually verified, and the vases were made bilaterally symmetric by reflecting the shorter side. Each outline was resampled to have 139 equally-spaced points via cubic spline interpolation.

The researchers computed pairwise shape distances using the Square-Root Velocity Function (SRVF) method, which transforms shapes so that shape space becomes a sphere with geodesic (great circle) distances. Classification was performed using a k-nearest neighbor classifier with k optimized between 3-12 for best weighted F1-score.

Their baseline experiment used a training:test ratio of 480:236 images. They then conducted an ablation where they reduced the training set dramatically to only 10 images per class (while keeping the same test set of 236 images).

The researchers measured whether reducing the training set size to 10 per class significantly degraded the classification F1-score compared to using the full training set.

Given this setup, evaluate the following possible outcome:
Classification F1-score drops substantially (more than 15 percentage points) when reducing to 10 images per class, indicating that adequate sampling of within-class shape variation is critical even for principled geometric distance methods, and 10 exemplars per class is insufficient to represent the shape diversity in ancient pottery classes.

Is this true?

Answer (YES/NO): NO